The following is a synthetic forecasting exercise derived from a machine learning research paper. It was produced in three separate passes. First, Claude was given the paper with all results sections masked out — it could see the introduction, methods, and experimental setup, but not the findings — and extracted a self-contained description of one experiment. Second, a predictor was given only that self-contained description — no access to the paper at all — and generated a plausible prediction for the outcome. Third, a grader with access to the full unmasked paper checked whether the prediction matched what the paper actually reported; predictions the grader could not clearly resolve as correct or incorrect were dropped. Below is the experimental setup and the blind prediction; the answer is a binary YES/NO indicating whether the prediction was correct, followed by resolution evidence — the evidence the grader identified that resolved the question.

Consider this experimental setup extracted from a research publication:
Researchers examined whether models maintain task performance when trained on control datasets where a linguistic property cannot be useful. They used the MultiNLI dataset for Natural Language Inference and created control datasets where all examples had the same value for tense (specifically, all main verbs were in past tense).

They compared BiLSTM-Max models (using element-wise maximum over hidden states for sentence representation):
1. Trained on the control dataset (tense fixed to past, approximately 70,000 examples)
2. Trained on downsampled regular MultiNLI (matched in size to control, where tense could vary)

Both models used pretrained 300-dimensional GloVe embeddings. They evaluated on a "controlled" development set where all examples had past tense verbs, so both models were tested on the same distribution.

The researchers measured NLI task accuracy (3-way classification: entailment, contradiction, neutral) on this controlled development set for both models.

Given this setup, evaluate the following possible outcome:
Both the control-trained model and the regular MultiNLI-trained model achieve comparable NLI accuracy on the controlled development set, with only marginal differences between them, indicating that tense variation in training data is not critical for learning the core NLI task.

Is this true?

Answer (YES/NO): YES